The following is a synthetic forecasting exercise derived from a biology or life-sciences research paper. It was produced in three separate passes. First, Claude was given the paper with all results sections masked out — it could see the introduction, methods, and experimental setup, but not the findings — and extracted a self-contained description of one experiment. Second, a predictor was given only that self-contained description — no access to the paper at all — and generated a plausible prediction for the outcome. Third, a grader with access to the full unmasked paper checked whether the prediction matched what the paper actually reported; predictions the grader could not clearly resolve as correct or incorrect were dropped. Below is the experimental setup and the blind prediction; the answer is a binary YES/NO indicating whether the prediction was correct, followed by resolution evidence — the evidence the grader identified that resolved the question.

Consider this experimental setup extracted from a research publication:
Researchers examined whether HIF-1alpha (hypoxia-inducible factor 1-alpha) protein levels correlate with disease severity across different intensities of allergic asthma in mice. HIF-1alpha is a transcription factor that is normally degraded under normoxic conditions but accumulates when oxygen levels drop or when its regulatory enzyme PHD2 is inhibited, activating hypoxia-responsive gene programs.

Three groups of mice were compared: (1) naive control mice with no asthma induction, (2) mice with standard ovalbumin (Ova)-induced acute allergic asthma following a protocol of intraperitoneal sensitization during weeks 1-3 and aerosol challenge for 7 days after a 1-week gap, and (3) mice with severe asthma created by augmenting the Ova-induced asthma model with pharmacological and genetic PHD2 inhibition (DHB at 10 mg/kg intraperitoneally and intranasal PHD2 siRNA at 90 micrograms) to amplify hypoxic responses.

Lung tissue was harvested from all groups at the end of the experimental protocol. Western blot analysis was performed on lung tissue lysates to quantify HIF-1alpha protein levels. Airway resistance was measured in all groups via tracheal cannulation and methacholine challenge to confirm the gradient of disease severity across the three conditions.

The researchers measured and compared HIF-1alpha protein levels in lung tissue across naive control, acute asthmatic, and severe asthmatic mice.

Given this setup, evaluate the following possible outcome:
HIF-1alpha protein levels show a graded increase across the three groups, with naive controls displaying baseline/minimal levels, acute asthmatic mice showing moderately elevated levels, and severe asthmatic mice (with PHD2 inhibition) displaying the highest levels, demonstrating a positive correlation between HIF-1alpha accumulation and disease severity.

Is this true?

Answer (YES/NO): YES